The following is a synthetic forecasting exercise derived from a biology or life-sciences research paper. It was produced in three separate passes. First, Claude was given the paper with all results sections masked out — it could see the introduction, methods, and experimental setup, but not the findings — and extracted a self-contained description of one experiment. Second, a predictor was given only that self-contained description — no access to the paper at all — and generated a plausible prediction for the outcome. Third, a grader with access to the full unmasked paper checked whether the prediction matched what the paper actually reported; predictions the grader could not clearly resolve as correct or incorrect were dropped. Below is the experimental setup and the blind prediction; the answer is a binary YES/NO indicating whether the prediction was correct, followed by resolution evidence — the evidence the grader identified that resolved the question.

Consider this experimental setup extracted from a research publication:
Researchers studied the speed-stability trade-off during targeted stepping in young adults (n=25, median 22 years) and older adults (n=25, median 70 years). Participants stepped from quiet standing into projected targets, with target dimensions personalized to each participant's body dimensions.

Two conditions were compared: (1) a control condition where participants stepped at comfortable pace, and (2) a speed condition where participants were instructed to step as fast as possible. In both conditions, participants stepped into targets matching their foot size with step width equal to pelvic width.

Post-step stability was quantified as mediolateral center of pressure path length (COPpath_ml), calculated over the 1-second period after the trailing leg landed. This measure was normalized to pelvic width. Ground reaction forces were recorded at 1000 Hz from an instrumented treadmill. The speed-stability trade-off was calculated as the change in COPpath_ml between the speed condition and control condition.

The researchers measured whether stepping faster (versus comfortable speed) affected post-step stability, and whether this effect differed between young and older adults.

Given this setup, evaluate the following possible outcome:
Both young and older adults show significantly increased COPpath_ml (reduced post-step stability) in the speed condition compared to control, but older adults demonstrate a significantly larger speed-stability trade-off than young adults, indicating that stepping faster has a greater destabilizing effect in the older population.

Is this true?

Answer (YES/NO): NO